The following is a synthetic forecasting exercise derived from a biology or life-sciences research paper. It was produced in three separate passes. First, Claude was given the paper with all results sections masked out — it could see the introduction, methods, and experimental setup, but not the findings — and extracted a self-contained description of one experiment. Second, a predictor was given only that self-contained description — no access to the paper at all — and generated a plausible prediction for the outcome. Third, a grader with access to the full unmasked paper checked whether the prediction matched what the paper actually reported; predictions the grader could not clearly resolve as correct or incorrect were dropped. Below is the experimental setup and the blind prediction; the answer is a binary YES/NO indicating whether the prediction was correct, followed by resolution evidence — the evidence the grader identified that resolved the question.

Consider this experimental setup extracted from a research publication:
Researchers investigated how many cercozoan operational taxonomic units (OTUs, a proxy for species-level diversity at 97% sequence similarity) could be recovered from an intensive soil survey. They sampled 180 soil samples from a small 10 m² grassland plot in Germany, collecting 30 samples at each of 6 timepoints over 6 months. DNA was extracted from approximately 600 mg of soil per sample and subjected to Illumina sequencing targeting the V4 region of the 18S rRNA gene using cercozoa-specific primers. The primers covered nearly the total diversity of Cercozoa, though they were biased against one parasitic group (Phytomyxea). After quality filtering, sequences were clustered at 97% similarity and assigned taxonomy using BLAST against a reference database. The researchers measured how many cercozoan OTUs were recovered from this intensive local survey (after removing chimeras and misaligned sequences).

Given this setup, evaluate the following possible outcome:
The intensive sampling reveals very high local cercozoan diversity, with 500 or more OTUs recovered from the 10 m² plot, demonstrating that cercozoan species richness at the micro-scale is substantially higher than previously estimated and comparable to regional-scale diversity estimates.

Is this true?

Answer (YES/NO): YES